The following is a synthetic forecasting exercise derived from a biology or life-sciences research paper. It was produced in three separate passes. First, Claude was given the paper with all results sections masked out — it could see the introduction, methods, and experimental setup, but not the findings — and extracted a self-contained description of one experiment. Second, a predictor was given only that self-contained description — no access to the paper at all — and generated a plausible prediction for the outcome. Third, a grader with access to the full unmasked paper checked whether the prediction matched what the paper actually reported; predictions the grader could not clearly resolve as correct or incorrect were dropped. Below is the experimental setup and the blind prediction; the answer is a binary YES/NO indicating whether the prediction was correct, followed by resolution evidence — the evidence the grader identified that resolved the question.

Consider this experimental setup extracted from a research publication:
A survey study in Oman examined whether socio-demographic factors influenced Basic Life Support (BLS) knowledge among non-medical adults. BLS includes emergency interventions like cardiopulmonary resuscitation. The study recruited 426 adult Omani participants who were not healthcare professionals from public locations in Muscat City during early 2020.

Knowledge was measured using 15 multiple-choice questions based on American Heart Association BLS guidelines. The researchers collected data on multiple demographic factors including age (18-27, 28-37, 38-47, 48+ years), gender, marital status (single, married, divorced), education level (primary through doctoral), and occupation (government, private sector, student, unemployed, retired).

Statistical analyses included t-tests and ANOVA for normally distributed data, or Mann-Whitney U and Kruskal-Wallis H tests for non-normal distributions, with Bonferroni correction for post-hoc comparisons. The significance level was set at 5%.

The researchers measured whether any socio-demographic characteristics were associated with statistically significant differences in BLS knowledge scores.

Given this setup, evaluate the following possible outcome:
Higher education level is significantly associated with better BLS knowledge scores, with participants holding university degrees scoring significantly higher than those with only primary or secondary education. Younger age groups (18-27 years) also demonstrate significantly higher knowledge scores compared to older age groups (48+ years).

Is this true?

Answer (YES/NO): NO